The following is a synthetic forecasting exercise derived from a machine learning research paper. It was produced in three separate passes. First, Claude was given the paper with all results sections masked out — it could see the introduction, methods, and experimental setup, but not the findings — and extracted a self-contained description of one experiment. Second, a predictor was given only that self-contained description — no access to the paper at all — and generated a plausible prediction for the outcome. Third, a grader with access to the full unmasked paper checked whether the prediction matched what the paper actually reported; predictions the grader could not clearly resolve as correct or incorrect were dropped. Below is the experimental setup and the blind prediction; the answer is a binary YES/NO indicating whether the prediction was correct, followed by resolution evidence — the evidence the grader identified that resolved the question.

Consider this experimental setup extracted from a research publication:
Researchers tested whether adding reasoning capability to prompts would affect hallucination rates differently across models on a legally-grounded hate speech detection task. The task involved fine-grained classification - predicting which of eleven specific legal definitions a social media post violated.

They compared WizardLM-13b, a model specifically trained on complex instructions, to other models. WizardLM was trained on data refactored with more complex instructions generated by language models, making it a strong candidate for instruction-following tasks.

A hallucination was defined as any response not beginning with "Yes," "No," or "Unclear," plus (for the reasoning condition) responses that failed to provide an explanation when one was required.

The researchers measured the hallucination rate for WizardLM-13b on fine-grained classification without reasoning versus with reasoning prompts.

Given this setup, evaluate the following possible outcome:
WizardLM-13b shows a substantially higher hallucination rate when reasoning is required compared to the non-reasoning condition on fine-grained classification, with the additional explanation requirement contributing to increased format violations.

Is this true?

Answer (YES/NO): YES